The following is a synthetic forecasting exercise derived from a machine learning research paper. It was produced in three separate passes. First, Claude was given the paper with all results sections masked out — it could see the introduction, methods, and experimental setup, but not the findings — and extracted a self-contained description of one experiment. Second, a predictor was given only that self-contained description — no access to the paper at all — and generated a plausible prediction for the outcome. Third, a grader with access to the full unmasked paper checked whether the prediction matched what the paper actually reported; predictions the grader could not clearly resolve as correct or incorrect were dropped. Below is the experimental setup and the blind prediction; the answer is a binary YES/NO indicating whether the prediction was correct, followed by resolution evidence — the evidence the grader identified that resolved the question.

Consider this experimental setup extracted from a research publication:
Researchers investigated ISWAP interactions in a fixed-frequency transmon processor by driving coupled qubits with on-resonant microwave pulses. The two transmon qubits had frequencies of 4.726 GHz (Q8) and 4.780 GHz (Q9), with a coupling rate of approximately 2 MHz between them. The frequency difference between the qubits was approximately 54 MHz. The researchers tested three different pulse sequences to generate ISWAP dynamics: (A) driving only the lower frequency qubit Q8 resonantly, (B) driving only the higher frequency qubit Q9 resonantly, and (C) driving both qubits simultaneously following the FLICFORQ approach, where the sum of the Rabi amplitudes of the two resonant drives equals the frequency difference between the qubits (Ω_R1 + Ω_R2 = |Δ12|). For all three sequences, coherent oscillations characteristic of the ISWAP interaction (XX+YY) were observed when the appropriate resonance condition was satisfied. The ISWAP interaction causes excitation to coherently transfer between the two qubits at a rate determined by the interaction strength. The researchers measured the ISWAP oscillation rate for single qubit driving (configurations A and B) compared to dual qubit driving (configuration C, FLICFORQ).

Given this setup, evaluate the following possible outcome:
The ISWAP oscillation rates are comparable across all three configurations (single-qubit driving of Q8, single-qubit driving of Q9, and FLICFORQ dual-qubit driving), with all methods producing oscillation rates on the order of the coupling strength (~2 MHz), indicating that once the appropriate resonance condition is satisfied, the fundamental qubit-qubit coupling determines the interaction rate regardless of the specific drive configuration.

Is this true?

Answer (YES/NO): NO